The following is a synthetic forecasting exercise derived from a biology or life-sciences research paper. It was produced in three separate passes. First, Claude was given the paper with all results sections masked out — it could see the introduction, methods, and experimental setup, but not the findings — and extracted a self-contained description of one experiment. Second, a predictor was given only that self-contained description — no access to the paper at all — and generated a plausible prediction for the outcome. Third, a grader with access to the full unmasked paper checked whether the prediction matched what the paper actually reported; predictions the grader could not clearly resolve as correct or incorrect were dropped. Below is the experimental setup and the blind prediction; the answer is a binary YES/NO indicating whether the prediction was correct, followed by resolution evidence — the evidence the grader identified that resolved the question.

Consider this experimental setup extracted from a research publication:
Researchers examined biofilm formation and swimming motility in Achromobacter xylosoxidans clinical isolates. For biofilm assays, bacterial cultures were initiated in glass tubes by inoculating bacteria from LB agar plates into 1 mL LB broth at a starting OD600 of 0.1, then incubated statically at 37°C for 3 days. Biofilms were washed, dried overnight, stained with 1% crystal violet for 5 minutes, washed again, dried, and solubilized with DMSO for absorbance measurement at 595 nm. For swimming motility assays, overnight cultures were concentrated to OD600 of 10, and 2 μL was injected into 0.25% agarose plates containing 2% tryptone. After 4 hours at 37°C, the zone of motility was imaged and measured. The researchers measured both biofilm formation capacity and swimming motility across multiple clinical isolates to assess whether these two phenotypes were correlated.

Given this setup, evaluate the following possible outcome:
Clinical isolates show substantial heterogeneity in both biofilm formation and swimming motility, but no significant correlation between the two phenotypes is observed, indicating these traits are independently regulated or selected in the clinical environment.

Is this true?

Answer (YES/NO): YES